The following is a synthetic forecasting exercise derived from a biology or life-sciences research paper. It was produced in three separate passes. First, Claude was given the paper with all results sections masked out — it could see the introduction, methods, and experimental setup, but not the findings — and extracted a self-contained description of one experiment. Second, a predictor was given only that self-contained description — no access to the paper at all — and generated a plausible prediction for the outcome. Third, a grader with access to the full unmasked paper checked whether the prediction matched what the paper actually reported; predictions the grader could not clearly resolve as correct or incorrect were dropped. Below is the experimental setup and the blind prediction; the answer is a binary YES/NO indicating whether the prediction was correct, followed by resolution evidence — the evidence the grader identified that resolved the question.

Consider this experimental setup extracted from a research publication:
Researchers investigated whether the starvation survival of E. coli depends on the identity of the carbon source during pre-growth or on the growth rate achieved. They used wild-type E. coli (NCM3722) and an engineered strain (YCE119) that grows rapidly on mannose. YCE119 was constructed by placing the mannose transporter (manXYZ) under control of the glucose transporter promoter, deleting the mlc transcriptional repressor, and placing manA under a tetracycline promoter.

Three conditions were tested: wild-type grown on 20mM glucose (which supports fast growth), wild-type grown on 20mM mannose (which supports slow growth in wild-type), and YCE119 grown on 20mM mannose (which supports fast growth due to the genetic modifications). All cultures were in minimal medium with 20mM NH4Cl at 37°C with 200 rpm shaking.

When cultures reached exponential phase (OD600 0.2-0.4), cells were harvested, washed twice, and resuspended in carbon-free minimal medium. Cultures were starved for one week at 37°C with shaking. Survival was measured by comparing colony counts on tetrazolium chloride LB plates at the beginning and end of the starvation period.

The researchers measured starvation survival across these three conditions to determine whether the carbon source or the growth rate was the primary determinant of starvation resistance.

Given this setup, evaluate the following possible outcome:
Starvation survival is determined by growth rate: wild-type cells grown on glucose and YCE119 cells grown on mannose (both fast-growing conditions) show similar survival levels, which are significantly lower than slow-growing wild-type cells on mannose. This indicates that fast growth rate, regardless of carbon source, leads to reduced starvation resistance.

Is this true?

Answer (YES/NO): YES